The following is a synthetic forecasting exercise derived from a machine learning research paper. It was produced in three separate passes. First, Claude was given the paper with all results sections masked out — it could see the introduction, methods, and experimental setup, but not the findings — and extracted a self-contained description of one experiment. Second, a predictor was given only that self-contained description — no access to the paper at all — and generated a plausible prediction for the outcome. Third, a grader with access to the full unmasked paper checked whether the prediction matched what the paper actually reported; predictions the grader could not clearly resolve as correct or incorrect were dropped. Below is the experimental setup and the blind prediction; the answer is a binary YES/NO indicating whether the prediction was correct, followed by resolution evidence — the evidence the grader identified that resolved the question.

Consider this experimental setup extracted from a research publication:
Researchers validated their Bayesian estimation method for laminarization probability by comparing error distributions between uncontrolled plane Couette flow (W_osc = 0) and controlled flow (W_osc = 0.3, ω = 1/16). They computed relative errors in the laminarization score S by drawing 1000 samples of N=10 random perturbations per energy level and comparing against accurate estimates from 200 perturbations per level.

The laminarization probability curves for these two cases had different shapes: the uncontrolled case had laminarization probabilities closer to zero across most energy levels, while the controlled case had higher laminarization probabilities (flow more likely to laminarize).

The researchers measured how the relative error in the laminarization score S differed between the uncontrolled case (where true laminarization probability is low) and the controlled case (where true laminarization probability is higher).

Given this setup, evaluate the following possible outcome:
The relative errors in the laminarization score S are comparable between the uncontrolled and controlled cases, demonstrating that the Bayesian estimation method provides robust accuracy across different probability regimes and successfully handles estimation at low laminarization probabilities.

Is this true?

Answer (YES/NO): NO